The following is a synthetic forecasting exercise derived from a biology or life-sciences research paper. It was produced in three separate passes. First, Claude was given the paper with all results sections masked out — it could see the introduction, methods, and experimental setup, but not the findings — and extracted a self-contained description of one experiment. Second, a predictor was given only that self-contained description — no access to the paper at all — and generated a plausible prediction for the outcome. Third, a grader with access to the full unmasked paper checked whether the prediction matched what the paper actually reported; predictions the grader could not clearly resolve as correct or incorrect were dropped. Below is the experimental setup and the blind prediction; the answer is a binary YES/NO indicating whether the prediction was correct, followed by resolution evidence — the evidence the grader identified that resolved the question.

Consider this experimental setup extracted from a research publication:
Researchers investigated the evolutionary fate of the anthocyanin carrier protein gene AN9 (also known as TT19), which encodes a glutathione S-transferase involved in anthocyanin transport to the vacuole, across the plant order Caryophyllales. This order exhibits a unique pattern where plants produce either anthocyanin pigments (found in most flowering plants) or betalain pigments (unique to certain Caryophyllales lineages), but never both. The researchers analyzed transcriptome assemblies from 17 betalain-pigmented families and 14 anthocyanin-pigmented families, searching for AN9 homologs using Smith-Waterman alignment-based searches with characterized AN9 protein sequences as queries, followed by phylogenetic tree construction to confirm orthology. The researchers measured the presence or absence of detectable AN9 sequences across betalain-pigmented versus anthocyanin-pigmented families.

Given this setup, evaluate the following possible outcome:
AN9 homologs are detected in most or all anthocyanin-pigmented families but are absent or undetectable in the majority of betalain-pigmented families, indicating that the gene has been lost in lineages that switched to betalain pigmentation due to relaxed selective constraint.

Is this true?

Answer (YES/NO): YES